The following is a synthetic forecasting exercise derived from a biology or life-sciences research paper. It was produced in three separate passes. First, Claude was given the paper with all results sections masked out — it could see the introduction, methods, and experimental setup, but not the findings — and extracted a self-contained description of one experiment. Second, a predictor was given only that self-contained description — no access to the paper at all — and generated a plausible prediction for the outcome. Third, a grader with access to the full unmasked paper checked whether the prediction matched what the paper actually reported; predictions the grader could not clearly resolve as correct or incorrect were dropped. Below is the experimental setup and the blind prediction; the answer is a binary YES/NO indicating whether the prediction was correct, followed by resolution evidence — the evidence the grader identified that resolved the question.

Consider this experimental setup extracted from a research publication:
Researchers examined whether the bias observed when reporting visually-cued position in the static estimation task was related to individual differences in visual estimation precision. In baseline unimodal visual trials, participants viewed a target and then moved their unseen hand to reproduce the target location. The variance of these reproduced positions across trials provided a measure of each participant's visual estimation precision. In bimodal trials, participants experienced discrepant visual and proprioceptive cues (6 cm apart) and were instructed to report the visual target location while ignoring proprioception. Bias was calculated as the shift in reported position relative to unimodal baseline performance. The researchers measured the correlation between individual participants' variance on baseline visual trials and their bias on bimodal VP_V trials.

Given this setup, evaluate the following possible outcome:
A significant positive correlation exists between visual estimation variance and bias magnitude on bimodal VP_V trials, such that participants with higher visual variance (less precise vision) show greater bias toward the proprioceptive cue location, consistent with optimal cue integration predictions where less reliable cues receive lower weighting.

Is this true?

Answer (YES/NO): NO